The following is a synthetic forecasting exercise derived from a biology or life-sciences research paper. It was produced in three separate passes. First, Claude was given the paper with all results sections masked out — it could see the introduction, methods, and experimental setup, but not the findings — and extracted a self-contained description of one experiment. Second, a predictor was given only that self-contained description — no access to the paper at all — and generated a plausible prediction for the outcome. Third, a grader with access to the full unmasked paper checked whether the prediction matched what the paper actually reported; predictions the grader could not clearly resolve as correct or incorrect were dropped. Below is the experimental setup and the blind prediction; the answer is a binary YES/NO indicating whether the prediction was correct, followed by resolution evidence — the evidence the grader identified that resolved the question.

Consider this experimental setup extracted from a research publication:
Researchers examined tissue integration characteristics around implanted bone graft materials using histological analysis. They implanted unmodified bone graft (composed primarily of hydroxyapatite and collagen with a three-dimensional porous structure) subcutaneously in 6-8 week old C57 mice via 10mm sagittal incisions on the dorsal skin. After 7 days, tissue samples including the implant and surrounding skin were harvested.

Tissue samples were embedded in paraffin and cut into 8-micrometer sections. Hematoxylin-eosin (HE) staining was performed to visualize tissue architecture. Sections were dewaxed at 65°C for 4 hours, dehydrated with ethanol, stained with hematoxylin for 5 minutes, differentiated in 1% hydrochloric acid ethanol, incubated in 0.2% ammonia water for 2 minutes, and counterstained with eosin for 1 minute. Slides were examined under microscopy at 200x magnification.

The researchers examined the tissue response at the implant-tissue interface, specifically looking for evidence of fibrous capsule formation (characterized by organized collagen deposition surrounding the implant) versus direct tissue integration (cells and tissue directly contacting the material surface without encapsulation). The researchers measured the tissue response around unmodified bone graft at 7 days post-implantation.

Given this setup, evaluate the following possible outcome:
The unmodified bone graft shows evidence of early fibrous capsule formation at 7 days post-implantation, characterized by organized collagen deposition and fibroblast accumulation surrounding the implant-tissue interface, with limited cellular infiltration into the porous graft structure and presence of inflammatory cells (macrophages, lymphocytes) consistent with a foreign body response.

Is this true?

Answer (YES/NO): YES